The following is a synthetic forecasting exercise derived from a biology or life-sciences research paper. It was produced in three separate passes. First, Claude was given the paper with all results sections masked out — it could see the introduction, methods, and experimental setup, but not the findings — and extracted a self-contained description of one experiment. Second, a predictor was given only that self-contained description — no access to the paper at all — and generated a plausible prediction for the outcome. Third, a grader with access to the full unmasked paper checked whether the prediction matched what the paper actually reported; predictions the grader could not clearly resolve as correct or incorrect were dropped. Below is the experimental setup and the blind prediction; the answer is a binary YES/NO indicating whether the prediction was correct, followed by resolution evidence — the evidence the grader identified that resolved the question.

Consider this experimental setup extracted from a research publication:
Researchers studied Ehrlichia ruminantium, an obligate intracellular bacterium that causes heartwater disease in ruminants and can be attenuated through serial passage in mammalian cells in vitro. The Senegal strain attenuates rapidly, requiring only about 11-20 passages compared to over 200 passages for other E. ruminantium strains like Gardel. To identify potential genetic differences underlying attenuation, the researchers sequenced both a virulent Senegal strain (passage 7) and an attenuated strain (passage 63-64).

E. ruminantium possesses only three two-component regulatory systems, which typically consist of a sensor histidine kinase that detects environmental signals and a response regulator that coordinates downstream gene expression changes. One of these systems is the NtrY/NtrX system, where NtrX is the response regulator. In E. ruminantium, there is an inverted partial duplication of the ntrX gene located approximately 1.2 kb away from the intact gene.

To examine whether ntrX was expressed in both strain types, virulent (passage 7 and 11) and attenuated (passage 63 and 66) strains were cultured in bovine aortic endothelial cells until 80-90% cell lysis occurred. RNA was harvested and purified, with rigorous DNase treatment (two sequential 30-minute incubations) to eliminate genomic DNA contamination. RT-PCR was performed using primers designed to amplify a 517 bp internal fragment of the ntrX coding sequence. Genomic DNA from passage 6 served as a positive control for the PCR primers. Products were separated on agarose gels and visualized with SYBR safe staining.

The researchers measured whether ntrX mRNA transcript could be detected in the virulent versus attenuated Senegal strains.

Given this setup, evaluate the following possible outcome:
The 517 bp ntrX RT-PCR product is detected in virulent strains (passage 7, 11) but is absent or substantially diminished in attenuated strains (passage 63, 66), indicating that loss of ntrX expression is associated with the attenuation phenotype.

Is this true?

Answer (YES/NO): NO